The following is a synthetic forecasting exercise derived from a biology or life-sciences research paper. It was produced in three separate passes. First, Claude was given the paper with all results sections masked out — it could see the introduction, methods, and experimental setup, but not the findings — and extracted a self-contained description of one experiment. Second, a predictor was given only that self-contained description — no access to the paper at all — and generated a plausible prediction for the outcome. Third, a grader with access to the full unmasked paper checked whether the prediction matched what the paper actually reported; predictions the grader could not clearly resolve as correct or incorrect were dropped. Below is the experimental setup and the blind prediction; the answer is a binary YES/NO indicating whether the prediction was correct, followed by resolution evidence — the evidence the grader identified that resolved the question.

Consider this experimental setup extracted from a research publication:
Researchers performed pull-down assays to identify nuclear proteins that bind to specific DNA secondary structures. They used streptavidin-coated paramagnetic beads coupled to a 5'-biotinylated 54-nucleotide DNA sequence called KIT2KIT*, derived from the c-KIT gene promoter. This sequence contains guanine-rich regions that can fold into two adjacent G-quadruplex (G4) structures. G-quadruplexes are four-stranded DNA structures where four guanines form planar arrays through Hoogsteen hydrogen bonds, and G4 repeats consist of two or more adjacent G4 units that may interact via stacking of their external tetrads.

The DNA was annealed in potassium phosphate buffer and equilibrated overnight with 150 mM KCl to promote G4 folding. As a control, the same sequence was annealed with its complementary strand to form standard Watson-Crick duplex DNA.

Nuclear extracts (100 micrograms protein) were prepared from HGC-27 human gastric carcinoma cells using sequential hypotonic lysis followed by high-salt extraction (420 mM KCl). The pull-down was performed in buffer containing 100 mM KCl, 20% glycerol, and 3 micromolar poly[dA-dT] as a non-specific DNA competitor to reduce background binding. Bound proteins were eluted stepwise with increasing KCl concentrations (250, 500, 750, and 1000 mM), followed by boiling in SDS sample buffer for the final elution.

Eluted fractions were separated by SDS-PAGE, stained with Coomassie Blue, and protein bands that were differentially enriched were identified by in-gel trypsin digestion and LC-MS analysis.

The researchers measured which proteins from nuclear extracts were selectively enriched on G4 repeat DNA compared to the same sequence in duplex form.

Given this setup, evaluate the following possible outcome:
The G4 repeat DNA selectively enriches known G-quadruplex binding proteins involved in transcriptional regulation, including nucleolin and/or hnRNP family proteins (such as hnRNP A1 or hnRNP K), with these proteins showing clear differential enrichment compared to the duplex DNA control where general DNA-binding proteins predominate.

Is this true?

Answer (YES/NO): NO